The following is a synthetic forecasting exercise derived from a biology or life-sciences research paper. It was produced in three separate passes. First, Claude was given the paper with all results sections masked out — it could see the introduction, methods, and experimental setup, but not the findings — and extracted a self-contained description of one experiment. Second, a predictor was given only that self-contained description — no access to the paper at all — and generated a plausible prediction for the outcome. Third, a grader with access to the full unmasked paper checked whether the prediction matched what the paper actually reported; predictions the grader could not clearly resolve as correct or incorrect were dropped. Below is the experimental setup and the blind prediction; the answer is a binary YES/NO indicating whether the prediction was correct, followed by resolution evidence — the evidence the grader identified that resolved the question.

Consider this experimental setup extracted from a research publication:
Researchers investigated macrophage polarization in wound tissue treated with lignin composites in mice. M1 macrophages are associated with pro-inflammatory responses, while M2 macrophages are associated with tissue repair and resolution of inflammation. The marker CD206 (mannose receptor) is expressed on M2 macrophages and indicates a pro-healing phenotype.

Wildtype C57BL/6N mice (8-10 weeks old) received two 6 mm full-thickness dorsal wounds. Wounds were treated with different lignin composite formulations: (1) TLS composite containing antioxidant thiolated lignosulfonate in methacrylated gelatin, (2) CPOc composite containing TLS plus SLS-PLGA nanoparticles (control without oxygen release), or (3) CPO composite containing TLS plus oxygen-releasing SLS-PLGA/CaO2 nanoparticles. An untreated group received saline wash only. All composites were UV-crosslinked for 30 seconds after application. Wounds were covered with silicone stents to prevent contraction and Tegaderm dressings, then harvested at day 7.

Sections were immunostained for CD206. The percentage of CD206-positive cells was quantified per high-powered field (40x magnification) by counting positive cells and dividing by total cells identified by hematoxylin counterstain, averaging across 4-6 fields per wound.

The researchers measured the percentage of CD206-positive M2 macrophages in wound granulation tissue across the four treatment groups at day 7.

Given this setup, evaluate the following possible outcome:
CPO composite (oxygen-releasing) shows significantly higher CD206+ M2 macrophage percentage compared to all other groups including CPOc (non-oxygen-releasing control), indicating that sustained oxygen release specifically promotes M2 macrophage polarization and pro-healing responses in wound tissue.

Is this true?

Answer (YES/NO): NO